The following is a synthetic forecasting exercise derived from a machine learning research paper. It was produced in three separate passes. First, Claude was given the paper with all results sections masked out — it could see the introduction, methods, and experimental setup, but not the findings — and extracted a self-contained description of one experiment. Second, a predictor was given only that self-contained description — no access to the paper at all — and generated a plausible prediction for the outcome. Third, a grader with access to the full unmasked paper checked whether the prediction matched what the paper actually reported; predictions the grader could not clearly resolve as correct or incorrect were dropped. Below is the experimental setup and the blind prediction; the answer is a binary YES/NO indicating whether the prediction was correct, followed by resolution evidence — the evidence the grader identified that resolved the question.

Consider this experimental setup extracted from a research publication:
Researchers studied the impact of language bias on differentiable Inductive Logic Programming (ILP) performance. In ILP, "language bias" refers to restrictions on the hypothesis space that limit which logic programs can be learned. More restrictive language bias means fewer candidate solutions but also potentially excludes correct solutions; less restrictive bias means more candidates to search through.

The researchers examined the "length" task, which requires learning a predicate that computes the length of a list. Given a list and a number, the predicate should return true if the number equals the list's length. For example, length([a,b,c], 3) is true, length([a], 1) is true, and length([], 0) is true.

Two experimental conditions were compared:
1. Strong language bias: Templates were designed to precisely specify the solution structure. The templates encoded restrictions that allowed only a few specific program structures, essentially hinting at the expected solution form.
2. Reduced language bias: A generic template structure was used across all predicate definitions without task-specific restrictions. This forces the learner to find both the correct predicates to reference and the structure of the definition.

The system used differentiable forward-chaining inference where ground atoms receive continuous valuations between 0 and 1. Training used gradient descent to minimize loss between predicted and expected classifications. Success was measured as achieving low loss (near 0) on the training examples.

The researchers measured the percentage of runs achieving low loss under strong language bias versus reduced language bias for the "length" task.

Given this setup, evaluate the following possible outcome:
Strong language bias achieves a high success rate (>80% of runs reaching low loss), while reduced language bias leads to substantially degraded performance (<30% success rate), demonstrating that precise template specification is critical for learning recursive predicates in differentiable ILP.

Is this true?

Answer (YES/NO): YES